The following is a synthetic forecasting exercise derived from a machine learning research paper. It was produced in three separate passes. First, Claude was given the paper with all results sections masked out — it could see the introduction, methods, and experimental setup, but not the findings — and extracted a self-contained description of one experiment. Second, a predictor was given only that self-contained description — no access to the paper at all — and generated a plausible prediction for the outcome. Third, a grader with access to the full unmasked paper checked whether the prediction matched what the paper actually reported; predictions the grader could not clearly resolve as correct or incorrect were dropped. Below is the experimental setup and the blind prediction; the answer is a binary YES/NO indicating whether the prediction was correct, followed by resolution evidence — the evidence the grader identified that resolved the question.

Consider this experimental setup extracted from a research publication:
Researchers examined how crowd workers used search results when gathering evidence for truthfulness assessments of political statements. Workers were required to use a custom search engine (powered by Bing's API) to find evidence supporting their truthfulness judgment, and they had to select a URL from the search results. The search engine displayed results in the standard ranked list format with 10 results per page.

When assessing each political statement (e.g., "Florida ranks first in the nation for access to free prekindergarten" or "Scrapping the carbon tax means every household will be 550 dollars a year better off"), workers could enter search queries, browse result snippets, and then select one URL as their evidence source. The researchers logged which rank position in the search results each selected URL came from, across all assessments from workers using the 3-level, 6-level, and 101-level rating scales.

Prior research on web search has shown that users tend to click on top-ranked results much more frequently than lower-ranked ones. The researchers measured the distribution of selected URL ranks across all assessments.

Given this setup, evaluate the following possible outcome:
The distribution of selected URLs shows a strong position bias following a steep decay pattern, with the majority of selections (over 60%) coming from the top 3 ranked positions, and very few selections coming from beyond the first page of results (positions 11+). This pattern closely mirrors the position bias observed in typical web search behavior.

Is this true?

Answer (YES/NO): NO